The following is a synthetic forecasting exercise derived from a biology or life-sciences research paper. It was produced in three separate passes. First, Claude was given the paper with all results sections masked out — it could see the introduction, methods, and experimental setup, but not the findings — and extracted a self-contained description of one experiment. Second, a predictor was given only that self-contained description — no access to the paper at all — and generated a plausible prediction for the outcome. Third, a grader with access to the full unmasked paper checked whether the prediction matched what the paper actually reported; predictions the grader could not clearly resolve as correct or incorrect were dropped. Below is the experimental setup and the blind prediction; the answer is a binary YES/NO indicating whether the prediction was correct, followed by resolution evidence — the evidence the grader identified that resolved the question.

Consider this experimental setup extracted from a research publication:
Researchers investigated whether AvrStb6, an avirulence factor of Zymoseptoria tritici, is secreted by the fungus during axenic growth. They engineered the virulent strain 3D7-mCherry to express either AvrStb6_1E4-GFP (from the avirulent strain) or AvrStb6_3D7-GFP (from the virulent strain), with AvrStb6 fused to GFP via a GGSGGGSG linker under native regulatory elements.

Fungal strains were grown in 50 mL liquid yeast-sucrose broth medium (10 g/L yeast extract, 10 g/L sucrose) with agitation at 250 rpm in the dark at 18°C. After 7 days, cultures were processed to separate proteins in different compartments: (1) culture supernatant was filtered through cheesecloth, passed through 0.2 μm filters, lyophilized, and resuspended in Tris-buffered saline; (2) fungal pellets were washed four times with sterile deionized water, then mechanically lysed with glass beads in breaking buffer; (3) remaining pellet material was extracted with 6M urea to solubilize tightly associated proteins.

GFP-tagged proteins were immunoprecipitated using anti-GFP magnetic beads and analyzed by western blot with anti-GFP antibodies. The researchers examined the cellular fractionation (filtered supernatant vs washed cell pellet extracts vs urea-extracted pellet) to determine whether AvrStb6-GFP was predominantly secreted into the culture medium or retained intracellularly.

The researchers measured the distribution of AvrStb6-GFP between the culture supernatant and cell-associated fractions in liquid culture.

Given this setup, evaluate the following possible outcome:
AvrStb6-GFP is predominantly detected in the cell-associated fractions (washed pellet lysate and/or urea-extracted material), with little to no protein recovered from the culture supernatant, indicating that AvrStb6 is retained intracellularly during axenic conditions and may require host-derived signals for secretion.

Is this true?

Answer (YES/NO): NO